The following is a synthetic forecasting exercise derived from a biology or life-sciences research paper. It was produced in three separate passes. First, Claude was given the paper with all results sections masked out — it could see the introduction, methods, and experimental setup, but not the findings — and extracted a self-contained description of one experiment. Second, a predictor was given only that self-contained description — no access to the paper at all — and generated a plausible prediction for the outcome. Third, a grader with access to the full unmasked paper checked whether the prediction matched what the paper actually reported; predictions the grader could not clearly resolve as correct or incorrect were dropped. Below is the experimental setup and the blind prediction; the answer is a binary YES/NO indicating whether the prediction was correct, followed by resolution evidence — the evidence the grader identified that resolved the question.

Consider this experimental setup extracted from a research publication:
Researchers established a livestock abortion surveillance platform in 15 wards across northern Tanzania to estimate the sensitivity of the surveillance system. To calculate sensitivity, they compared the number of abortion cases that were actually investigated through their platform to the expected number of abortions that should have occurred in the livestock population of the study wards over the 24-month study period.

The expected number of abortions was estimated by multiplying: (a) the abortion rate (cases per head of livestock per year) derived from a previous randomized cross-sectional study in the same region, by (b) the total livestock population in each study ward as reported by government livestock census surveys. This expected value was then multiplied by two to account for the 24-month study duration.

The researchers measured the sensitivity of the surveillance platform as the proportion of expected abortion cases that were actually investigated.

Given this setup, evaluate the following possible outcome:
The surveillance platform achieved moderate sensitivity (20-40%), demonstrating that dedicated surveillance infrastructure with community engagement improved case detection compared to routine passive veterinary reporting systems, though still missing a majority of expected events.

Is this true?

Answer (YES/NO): NO